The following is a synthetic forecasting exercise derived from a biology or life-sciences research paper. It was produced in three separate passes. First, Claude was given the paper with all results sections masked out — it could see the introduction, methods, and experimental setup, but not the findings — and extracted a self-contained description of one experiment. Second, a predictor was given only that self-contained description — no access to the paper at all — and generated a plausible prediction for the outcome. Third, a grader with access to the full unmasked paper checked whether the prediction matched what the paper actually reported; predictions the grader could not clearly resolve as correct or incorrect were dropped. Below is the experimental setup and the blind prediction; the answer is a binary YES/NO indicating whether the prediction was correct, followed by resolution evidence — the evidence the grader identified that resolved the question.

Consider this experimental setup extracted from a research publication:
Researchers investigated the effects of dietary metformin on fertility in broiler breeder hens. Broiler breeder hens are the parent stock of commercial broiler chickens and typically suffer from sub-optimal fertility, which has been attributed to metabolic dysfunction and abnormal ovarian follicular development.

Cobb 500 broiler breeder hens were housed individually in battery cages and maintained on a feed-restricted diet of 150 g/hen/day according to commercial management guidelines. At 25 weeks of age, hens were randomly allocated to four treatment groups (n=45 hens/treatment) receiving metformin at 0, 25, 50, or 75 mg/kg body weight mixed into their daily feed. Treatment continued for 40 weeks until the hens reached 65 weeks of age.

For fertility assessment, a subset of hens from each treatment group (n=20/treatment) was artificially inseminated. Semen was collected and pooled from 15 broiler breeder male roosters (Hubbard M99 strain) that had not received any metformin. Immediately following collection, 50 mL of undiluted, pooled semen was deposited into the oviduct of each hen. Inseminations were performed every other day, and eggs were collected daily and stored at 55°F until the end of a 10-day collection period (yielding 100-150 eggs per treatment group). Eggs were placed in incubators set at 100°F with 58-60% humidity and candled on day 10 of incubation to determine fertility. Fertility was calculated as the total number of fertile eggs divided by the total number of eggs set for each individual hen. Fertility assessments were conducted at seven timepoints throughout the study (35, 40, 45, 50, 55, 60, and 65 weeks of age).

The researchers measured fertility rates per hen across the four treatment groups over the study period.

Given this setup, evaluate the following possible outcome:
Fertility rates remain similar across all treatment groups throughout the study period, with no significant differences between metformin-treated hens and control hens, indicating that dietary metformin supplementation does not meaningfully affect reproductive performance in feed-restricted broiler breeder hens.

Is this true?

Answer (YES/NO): NO